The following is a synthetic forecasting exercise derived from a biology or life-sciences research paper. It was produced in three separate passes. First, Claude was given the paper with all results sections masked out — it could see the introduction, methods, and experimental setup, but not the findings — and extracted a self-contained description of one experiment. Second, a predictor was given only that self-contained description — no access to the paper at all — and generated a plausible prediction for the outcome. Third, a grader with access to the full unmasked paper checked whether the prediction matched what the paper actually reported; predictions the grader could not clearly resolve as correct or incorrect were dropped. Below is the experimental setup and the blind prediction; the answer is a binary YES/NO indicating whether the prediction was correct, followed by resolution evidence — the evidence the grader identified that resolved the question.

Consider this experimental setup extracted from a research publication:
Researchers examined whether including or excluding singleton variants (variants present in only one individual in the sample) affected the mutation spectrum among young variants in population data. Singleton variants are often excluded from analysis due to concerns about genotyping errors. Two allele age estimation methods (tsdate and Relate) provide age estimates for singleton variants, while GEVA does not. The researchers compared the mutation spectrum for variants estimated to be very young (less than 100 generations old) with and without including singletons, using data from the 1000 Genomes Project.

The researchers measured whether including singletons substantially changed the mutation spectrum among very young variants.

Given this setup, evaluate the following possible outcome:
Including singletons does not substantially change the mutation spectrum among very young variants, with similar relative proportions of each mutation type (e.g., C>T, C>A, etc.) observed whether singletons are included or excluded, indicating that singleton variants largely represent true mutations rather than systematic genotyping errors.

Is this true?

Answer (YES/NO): YES